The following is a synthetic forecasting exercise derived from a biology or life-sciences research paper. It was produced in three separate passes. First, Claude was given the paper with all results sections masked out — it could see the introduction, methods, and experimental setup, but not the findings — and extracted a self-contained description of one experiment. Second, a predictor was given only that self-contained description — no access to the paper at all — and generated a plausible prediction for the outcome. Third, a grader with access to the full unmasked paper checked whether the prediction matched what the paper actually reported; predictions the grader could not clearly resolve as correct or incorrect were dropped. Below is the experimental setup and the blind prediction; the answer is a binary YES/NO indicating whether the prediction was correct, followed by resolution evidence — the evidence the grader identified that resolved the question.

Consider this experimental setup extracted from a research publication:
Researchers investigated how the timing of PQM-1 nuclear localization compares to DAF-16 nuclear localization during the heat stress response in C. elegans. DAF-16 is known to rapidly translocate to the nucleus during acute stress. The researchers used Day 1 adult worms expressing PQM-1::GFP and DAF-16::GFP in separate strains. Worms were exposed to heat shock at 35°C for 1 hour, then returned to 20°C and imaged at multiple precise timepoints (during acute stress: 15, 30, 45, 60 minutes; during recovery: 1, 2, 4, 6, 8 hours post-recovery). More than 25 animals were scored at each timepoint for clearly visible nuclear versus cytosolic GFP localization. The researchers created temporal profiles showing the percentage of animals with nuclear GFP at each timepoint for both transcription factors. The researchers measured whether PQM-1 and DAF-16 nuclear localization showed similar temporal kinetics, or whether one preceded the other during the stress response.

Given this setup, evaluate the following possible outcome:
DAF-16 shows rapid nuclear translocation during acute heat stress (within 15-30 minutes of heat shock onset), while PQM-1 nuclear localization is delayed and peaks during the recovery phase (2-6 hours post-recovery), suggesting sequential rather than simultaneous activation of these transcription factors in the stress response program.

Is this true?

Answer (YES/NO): NO